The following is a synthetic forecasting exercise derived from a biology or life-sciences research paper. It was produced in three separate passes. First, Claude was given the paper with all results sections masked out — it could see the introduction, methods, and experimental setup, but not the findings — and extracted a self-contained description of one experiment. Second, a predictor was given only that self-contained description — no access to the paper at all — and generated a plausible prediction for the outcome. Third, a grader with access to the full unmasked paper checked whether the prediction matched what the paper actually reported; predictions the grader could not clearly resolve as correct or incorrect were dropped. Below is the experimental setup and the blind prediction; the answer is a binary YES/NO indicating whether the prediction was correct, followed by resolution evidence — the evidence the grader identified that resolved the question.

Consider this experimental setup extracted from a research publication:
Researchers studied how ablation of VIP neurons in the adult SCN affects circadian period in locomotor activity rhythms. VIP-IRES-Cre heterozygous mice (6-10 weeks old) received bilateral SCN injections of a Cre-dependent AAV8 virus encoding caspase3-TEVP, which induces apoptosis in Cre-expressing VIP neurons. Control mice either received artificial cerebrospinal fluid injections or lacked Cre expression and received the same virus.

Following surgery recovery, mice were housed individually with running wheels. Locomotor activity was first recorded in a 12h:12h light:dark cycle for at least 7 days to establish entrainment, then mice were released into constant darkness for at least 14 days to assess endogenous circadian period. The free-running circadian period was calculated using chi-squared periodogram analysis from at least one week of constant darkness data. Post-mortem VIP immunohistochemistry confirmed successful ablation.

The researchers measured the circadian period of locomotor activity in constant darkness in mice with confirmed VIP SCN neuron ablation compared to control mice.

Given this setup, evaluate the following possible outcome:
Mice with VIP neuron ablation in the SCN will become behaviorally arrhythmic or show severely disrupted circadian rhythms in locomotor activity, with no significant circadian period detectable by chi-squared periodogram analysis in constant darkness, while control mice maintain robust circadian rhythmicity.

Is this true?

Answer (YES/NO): NO